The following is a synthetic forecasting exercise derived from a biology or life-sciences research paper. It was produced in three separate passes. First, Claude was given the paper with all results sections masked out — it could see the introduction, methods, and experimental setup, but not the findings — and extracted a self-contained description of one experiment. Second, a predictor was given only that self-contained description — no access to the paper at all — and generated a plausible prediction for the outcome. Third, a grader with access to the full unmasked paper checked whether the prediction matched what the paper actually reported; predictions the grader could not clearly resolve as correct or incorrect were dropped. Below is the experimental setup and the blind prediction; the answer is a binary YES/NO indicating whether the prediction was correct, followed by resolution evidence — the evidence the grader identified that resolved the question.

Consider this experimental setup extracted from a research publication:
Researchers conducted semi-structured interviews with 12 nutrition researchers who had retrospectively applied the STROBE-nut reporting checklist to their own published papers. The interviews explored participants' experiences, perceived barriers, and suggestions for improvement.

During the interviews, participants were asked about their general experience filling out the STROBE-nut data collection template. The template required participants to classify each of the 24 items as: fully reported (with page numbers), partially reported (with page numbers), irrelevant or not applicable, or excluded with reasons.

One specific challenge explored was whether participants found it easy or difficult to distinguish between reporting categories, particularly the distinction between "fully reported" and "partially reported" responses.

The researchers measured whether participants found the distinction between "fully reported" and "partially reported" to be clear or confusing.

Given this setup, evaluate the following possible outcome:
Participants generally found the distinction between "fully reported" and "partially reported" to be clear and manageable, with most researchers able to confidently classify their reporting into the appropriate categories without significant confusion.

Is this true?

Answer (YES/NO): NO